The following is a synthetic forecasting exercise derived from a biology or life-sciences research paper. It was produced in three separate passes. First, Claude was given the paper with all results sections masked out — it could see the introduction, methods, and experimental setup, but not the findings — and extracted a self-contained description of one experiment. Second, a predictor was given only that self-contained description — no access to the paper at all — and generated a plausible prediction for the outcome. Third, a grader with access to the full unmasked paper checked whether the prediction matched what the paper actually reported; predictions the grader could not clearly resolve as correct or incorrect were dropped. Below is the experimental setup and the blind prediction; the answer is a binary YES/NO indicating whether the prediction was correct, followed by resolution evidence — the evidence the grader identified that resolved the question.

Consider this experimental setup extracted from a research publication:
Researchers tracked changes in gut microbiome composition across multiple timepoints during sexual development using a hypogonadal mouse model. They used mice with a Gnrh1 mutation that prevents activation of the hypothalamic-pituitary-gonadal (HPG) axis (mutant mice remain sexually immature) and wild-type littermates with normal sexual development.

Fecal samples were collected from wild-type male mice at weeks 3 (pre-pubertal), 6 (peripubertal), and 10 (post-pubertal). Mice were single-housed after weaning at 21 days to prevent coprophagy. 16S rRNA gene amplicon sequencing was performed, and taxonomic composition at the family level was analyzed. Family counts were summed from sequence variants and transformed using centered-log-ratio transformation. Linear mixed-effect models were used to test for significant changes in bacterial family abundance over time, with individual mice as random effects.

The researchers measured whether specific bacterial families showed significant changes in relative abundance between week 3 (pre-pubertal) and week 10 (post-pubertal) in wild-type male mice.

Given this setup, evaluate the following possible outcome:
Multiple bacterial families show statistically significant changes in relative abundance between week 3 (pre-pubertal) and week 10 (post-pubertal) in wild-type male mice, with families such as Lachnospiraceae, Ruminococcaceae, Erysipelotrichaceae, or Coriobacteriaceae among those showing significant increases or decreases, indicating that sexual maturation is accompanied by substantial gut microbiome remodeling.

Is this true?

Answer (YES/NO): YES